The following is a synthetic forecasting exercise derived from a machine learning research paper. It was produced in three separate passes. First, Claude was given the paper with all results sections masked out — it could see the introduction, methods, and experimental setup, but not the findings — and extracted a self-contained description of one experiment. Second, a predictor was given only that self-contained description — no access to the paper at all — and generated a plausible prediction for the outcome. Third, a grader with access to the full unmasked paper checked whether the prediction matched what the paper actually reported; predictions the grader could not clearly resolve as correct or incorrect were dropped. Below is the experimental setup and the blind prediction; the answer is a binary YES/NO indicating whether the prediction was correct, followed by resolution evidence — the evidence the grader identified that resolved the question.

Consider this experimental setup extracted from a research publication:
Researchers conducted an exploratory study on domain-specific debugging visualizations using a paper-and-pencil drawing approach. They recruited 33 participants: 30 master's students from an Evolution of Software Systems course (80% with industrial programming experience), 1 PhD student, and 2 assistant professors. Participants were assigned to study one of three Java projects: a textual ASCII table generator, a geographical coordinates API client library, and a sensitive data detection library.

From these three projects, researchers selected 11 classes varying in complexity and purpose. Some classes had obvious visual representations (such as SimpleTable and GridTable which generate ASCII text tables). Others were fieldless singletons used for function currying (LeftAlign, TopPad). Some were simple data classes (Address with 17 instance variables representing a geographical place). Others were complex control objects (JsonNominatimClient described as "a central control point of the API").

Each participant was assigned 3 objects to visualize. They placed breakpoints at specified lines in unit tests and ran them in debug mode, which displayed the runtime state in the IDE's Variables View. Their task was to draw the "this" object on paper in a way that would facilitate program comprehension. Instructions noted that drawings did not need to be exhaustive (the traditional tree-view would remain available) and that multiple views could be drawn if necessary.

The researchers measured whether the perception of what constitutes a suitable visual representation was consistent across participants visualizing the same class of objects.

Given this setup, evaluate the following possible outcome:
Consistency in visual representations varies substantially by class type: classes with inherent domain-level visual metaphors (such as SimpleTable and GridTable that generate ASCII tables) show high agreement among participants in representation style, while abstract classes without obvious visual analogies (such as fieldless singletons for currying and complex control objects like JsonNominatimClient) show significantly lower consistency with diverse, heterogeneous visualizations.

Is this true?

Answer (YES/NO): NO